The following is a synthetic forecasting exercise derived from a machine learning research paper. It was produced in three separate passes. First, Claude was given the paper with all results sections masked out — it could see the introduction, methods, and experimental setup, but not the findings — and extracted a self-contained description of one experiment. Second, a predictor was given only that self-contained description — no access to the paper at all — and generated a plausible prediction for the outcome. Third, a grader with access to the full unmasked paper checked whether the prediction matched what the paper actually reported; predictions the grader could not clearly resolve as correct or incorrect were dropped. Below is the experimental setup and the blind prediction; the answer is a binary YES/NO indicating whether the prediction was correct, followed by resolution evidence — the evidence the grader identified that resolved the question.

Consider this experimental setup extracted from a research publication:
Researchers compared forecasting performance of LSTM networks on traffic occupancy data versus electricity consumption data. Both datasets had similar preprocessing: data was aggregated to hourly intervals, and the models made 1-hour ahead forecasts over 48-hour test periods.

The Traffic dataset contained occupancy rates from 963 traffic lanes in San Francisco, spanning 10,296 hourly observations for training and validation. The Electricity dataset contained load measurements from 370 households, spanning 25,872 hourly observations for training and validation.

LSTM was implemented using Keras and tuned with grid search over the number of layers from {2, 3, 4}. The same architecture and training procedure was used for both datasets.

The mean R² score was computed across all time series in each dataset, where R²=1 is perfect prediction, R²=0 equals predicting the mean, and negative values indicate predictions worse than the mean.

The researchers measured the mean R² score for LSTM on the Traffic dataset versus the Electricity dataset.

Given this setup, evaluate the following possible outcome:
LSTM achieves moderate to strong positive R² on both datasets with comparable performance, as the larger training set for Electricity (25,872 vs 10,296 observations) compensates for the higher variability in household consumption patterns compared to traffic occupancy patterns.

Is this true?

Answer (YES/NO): NO